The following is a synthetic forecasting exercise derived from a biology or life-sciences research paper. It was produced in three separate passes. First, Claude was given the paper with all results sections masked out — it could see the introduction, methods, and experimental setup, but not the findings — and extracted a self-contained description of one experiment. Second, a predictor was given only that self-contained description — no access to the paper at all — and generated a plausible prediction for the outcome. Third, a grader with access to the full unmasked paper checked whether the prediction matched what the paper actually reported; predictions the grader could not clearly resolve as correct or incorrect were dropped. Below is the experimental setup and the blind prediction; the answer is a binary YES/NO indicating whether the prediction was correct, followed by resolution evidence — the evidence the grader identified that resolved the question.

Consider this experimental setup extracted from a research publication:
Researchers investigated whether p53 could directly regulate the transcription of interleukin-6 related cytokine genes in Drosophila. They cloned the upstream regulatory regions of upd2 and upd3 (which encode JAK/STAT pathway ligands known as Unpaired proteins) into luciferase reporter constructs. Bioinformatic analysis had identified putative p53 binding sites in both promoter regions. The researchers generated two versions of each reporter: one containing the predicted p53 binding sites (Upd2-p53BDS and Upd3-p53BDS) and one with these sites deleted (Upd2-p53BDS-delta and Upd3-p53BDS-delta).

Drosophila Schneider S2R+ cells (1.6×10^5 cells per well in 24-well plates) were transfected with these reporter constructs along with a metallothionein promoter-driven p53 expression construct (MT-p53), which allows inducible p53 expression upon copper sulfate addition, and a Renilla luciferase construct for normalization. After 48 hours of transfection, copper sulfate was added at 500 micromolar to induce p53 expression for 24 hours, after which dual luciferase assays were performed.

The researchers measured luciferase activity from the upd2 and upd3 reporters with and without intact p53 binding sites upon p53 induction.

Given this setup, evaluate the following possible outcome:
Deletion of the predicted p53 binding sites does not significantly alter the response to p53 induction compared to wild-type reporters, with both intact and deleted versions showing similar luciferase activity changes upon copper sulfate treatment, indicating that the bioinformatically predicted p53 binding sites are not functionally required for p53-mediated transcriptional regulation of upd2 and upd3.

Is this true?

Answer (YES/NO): NO